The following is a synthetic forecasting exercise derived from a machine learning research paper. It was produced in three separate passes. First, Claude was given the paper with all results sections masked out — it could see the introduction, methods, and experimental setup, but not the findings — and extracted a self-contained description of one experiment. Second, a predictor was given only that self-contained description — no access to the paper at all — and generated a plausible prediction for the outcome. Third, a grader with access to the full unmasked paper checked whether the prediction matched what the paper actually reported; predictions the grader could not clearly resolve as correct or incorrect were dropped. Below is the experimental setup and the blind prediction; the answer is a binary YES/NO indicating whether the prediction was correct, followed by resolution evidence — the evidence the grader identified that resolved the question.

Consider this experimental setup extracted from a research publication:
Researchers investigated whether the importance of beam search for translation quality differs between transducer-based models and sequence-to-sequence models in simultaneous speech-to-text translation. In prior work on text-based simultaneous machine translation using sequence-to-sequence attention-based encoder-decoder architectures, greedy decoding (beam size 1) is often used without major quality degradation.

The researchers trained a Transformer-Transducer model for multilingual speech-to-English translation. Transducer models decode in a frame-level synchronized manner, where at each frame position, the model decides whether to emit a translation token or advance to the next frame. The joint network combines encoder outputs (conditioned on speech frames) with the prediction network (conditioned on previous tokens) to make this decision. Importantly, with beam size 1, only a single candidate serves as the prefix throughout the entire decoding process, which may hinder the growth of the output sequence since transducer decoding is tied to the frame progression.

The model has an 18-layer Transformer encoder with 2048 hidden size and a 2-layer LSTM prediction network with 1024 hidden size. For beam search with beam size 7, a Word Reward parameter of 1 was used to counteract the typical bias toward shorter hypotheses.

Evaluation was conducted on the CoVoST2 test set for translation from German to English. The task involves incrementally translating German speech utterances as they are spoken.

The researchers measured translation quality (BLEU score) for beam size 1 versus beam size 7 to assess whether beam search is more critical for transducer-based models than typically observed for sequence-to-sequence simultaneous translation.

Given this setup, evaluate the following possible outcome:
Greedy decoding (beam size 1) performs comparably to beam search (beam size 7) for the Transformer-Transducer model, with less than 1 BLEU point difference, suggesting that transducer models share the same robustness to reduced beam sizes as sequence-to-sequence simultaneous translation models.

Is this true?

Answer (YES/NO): NO